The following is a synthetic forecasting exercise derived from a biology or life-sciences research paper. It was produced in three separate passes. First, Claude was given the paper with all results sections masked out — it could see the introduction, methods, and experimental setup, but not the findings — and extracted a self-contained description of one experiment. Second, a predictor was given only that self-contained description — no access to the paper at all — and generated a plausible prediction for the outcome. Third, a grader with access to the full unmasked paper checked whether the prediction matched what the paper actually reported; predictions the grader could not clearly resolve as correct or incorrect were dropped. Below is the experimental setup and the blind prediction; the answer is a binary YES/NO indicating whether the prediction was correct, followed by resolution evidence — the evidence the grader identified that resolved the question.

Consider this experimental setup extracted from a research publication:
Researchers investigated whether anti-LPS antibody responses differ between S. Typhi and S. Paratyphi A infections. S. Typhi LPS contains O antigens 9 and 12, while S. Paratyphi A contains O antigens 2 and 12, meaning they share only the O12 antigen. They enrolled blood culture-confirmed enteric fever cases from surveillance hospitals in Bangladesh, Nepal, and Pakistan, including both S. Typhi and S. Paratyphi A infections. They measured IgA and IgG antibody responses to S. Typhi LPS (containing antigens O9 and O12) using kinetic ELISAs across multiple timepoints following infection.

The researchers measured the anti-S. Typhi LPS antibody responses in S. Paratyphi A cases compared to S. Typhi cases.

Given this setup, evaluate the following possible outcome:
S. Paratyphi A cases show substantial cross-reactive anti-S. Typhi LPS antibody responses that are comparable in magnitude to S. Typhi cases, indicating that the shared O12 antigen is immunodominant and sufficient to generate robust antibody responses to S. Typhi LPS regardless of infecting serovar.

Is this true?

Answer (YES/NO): NO